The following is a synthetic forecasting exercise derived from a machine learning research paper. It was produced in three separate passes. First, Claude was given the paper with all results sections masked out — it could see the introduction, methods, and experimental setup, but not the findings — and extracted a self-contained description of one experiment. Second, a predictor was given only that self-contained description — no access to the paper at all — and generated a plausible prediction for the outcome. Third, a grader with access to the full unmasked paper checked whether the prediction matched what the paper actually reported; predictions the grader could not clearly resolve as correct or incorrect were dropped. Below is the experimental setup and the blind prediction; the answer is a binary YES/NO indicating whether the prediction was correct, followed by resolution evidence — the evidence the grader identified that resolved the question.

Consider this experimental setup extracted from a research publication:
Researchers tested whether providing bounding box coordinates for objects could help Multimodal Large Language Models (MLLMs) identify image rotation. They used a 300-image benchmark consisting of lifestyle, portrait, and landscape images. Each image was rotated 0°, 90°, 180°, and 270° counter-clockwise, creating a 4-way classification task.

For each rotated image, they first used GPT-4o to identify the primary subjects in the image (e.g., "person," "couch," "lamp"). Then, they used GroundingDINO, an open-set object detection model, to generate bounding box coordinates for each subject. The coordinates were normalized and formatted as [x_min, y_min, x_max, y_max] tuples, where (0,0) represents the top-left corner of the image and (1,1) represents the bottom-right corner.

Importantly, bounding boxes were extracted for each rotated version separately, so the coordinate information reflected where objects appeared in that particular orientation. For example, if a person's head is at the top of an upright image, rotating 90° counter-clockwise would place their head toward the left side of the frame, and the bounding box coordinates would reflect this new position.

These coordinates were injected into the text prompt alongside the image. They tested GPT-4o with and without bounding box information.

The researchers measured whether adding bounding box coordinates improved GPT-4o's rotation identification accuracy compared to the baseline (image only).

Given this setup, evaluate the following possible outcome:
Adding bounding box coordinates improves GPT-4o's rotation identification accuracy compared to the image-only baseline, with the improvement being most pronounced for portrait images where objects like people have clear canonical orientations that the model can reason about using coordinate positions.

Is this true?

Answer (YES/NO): NO